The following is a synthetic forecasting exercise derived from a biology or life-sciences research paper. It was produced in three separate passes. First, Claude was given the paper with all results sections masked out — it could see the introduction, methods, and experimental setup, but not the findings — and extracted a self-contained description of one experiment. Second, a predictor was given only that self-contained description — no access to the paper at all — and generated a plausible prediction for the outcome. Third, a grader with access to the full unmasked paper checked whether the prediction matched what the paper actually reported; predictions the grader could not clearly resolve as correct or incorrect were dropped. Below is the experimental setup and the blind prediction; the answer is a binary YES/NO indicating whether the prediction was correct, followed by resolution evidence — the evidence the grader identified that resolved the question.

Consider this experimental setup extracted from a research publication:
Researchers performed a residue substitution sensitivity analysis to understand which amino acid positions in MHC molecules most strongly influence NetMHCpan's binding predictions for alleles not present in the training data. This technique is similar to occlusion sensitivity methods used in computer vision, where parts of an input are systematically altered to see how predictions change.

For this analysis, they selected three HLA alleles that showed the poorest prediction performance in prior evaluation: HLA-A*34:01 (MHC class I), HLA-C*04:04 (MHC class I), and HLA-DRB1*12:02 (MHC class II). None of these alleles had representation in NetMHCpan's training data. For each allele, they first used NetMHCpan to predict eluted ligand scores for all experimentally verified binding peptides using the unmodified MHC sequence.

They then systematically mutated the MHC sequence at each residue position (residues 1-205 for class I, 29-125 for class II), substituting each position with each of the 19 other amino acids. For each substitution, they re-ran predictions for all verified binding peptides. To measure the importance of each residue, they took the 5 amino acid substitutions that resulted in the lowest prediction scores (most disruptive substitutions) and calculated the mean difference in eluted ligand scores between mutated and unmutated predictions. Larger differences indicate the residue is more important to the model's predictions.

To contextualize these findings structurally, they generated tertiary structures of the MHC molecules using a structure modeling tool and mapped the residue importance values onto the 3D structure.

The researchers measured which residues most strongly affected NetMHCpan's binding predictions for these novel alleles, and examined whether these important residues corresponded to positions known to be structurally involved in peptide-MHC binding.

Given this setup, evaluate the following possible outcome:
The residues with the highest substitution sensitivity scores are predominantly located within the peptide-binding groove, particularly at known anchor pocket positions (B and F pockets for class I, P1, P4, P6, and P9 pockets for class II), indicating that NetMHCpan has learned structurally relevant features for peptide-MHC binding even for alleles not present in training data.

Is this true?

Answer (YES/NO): YES